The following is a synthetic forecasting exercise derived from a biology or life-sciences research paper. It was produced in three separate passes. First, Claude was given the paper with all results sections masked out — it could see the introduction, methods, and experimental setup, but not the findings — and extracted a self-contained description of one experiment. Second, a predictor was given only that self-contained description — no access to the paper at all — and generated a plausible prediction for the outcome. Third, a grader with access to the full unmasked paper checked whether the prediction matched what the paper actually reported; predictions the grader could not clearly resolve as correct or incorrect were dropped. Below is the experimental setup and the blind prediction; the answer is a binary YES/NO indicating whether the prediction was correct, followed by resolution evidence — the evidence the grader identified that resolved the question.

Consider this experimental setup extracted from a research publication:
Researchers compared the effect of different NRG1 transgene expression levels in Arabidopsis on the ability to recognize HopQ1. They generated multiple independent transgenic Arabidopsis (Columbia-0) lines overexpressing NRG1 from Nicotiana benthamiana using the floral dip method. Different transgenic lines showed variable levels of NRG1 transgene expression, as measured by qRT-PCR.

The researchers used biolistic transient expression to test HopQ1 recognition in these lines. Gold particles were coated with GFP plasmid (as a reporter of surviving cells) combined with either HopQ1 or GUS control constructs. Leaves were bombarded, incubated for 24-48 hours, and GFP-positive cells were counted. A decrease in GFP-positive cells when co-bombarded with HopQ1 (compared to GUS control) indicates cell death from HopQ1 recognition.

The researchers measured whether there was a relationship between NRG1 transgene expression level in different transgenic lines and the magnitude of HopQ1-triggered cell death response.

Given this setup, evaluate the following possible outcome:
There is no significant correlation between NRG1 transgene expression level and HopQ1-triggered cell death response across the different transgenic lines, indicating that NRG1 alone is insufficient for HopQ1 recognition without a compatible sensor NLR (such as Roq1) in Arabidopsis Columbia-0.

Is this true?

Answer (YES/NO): NO